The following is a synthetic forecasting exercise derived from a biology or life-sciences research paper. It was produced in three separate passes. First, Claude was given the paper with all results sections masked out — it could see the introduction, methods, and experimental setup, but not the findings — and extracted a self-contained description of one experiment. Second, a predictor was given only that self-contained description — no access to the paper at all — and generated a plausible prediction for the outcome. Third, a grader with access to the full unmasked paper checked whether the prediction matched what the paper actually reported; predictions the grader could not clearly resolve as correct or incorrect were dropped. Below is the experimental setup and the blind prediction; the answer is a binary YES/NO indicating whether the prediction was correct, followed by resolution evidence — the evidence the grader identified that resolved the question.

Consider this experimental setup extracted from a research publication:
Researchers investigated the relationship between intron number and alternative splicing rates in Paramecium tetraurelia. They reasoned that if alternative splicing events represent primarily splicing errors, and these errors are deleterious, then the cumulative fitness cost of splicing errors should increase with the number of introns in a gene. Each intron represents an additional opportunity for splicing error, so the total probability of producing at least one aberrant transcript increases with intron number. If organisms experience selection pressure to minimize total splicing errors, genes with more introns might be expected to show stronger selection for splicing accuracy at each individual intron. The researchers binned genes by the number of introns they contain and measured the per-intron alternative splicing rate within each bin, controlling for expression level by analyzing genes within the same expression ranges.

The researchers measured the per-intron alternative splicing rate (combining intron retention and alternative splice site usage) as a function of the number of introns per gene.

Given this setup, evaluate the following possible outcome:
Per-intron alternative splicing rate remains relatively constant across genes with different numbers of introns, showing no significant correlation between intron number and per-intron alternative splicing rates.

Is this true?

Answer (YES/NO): NO